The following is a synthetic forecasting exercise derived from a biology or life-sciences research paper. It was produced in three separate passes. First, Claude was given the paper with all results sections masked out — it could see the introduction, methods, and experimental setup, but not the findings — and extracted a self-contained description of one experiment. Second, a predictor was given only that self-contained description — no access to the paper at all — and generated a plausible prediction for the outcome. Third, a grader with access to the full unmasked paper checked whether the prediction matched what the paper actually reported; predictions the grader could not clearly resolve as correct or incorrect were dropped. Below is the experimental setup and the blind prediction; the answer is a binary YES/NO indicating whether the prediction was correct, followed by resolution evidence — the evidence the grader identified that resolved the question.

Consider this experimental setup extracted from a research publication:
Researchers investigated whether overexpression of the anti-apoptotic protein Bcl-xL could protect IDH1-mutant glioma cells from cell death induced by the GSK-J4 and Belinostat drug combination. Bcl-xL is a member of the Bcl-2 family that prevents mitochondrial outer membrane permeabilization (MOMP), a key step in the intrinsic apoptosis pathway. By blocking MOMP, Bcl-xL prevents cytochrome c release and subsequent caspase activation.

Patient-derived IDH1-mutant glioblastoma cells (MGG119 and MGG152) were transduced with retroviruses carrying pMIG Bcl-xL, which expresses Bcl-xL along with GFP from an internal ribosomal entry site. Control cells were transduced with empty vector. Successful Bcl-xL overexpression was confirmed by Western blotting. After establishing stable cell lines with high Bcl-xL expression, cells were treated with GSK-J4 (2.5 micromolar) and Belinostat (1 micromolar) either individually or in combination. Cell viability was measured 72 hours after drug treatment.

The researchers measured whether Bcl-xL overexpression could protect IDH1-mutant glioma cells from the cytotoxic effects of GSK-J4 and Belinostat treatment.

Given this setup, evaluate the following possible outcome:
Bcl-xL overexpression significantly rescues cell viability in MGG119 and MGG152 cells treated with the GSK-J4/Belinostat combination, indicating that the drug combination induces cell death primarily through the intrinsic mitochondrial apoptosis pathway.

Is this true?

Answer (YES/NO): YES